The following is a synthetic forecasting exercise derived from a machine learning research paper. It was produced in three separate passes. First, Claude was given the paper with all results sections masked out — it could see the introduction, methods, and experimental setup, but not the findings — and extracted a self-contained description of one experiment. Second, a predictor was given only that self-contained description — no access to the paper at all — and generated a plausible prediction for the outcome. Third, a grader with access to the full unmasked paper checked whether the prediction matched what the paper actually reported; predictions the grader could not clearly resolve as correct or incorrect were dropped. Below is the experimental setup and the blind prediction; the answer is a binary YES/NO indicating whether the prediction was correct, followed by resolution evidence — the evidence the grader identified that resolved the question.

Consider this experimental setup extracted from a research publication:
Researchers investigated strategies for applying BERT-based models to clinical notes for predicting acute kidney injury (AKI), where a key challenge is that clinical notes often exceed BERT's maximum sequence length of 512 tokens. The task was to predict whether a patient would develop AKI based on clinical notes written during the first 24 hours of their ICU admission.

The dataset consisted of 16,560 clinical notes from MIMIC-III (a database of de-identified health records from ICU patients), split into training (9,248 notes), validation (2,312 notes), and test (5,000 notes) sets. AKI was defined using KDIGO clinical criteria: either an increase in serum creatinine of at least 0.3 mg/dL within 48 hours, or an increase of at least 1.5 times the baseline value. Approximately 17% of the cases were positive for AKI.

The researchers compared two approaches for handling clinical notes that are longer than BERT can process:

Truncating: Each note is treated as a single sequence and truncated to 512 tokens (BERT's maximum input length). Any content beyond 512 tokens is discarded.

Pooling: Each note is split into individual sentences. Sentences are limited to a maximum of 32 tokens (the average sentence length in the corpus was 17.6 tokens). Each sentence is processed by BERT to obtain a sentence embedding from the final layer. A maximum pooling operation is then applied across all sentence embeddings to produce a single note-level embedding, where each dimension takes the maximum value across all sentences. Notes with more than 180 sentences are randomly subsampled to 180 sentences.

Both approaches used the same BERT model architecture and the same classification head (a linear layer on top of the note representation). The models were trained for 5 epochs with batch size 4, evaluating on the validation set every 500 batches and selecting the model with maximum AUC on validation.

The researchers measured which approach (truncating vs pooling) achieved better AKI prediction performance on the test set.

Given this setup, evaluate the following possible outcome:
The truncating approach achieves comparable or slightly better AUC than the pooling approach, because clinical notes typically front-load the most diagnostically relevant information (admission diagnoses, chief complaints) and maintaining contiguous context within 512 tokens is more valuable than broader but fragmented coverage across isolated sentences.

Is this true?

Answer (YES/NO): NO